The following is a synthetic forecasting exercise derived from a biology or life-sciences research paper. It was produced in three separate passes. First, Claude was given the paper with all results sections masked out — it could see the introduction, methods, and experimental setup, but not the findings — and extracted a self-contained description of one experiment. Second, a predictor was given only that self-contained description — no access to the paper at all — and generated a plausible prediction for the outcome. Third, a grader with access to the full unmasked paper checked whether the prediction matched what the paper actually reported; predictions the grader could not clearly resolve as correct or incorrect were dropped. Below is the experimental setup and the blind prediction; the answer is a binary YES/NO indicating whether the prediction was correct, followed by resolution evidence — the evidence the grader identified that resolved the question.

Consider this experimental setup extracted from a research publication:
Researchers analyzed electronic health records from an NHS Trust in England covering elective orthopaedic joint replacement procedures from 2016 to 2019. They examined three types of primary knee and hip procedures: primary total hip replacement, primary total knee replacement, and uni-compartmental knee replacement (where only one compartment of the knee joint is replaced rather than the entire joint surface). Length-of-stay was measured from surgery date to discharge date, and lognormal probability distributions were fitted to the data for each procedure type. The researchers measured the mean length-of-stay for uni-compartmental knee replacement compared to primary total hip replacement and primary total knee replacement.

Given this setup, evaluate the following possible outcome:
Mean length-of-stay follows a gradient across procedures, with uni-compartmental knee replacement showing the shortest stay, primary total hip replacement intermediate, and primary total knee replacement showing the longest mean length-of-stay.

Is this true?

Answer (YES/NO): YES